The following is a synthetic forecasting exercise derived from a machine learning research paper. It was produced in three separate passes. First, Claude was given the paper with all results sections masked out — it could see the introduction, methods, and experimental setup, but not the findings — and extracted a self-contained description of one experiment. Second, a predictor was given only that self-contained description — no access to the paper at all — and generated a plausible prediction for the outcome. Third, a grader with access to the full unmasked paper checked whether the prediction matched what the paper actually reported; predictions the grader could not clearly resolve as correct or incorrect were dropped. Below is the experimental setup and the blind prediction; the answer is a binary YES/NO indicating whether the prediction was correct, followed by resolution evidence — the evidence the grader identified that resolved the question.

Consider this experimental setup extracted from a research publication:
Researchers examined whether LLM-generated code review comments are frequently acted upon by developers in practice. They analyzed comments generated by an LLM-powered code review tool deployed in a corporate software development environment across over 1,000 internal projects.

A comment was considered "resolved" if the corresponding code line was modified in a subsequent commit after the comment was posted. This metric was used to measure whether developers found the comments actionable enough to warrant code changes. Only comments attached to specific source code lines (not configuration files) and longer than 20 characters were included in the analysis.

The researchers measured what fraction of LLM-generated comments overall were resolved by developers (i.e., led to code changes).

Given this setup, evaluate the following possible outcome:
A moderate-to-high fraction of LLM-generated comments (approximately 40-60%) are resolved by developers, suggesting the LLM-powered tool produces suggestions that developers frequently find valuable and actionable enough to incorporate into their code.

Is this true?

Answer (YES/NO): NO